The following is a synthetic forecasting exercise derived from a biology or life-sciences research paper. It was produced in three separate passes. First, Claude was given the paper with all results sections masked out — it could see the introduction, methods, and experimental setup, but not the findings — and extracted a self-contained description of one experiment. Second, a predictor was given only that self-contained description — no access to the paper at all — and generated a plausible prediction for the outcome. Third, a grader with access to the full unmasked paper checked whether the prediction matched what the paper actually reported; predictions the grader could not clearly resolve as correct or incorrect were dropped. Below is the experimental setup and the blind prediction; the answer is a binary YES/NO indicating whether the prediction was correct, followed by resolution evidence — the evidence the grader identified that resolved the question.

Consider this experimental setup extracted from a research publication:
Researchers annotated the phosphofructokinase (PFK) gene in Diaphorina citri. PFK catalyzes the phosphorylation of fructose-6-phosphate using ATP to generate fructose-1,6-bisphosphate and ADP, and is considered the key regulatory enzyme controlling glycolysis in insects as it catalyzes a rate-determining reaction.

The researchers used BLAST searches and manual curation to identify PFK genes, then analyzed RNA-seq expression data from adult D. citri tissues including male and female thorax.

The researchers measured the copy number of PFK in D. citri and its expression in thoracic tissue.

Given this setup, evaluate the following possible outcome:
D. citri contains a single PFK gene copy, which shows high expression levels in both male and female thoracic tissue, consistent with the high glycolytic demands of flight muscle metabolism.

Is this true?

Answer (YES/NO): YES